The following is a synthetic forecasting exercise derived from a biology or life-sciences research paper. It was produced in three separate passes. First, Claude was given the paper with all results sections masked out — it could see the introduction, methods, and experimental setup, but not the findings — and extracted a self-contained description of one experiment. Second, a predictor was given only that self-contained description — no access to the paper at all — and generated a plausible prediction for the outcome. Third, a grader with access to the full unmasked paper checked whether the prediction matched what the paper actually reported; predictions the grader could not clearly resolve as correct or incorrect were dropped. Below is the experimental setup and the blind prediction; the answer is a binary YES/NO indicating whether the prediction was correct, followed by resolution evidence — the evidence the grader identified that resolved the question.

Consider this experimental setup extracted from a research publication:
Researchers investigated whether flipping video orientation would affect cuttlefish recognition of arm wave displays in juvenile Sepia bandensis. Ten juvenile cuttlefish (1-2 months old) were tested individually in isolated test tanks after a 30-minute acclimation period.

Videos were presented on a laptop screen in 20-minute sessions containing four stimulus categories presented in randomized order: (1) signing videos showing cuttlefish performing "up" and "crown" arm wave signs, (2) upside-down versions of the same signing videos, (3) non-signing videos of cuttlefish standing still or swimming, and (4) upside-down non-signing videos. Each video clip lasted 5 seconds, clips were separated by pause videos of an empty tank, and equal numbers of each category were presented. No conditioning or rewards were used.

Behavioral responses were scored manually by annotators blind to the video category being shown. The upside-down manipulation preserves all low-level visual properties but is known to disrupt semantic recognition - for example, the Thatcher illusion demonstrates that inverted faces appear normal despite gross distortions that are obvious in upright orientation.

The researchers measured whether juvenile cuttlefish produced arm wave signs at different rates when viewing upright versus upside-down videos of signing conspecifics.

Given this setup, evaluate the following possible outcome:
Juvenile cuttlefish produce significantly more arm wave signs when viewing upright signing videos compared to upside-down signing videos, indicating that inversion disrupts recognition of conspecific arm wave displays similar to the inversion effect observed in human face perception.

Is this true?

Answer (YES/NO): YES